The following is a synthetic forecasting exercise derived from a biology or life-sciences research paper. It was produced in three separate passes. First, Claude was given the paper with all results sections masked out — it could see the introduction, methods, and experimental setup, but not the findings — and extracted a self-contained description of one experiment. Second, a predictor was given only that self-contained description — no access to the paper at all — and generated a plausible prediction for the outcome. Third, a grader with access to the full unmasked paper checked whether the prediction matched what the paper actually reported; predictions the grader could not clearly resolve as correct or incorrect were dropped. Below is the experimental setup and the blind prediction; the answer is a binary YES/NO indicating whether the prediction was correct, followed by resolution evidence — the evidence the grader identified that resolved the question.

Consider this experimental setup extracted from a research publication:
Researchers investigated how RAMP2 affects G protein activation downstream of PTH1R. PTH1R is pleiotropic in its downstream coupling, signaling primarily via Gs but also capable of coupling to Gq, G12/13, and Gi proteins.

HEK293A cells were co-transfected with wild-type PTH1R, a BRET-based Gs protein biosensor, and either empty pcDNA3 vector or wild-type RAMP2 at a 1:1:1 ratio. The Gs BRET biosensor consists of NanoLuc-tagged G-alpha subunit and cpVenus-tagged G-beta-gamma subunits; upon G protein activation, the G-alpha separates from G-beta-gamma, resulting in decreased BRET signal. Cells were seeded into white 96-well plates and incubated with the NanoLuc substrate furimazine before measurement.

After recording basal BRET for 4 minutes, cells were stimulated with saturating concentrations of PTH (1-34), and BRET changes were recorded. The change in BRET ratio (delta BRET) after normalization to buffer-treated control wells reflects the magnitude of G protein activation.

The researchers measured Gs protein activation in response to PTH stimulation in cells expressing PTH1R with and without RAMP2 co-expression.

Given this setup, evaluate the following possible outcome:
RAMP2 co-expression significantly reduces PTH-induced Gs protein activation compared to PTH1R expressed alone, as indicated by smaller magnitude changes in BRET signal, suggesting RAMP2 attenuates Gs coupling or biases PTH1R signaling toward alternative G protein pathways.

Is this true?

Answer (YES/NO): NO